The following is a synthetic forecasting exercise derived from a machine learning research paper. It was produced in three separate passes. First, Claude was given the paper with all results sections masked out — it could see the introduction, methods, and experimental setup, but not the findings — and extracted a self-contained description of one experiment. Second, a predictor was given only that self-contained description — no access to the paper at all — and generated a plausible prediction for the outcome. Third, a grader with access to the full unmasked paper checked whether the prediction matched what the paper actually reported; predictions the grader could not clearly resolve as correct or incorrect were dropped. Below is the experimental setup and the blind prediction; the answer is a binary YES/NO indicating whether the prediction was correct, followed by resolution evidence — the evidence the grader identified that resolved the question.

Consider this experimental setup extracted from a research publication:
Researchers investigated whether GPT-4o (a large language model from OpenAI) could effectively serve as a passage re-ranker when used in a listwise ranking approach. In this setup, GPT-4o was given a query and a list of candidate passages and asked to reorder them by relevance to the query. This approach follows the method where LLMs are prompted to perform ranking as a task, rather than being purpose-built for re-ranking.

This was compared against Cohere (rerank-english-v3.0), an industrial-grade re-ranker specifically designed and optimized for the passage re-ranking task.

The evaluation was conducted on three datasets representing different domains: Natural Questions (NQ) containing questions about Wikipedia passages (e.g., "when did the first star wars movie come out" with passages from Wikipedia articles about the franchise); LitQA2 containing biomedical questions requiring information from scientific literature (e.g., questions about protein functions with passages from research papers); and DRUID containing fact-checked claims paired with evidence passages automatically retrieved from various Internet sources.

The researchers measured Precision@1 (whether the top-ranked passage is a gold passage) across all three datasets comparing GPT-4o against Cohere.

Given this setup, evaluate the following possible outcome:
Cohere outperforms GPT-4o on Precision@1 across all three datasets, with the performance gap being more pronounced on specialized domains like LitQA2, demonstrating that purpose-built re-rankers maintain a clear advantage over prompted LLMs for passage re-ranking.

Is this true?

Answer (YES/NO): NO